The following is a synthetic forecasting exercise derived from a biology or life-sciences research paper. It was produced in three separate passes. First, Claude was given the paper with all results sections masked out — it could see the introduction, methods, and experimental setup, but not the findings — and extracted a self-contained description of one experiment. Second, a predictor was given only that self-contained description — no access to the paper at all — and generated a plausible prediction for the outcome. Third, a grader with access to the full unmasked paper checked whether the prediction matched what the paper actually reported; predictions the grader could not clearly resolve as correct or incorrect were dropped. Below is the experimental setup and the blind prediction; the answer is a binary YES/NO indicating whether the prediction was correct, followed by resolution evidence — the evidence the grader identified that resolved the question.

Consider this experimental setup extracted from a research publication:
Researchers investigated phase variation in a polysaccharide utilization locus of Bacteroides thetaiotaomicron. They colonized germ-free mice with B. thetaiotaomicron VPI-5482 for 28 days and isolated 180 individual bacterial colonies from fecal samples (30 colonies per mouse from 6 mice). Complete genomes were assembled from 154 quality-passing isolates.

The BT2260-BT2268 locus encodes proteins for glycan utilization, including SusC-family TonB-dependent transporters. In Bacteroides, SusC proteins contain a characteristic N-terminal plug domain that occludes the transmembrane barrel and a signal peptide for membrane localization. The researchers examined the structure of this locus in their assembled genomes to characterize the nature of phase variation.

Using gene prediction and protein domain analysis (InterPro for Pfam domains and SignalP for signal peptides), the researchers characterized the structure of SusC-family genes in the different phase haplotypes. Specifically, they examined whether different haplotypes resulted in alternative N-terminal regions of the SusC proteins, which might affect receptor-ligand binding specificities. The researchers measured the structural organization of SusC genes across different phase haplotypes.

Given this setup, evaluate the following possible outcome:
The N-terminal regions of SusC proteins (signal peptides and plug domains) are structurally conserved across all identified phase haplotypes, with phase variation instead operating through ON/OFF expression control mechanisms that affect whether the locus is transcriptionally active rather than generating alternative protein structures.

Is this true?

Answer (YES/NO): NO